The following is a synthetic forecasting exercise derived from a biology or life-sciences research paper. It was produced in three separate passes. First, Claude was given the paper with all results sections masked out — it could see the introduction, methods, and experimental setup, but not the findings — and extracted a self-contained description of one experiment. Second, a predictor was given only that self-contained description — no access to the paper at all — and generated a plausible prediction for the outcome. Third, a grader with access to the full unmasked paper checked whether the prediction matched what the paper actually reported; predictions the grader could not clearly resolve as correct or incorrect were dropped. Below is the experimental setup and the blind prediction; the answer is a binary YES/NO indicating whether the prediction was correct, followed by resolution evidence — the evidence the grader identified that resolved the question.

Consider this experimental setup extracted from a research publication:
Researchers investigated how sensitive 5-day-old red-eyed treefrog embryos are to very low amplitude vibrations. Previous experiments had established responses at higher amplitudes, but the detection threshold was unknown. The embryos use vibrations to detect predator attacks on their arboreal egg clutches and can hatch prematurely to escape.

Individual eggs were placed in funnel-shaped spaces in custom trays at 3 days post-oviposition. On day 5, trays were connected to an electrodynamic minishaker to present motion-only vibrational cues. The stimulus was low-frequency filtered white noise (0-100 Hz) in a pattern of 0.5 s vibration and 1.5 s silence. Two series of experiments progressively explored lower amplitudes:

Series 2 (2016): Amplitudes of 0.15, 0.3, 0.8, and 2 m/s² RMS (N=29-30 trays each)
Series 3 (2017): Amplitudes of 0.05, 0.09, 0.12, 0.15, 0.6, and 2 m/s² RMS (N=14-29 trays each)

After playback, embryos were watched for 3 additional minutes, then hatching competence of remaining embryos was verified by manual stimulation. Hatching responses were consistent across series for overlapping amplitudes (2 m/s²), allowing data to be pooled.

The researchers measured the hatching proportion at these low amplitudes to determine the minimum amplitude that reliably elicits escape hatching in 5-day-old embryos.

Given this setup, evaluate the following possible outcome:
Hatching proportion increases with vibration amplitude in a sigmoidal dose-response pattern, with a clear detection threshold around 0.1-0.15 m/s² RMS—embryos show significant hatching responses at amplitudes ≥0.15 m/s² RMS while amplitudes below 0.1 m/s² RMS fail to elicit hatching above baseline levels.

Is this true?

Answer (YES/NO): NO